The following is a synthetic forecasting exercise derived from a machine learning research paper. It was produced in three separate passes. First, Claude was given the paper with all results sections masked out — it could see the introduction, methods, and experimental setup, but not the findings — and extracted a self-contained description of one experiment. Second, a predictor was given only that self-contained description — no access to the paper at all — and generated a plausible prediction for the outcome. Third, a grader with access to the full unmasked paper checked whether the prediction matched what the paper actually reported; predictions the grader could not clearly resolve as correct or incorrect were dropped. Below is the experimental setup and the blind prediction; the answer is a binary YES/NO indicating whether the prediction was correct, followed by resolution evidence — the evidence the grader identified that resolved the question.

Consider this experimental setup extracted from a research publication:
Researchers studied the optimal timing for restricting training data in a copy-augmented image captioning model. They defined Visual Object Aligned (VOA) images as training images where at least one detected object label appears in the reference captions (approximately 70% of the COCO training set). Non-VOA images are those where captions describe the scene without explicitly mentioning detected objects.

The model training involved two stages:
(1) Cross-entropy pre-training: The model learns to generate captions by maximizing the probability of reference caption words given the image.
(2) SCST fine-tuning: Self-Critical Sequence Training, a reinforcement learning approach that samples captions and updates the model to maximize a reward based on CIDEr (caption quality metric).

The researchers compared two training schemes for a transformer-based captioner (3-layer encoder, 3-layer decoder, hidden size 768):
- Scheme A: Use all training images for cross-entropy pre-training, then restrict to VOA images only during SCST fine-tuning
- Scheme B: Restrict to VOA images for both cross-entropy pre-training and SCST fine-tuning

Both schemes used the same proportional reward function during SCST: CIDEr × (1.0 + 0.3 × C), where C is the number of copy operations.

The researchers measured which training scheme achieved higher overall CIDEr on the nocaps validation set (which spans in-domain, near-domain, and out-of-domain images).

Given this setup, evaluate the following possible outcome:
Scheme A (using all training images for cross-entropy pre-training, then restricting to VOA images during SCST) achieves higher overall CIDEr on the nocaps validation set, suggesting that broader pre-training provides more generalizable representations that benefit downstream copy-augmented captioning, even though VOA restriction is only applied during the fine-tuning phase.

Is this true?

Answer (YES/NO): YES